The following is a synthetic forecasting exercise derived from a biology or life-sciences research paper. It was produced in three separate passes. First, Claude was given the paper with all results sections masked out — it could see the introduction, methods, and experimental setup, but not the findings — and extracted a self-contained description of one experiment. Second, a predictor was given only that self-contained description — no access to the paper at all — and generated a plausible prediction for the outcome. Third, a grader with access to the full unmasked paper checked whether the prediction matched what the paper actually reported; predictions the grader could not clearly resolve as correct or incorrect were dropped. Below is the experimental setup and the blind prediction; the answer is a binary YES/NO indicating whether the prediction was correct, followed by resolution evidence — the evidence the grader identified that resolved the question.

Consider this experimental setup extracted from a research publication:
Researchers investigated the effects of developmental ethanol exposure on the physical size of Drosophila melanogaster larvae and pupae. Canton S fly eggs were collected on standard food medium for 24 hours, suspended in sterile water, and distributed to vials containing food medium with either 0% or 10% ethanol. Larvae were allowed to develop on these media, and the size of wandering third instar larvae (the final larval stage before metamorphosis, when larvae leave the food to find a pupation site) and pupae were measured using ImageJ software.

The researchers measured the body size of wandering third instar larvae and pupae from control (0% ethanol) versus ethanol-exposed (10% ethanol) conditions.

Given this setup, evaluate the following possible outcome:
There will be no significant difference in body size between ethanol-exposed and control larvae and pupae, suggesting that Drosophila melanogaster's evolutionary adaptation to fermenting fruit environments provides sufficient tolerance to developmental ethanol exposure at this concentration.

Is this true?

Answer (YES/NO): NO